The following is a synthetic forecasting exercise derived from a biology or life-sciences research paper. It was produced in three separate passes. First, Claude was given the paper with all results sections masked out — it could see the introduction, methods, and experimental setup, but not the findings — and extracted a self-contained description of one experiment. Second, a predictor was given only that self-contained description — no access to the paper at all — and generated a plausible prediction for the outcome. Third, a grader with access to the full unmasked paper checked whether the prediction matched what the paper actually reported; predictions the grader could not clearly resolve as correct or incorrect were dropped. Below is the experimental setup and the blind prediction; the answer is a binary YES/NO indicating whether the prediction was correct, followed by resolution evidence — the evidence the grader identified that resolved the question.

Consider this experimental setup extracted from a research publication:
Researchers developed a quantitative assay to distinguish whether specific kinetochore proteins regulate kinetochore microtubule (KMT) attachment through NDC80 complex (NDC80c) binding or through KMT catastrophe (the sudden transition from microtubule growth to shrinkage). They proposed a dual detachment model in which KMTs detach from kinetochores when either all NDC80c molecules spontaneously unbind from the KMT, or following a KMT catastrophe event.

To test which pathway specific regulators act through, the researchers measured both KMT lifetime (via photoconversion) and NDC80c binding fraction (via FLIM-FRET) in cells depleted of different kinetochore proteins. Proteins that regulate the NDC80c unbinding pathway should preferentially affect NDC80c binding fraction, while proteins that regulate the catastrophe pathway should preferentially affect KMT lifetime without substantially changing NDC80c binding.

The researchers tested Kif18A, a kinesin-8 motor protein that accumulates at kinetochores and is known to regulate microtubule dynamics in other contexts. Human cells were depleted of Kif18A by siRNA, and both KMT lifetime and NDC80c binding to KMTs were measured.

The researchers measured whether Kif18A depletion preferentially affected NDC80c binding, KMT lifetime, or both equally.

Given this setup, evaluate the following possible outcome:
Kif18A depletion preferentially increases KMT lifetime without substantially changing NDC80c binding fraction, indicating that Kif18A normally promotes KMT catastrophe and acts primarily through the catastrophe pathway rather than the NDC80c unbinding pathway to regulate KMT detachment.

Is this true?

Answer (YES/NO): NO